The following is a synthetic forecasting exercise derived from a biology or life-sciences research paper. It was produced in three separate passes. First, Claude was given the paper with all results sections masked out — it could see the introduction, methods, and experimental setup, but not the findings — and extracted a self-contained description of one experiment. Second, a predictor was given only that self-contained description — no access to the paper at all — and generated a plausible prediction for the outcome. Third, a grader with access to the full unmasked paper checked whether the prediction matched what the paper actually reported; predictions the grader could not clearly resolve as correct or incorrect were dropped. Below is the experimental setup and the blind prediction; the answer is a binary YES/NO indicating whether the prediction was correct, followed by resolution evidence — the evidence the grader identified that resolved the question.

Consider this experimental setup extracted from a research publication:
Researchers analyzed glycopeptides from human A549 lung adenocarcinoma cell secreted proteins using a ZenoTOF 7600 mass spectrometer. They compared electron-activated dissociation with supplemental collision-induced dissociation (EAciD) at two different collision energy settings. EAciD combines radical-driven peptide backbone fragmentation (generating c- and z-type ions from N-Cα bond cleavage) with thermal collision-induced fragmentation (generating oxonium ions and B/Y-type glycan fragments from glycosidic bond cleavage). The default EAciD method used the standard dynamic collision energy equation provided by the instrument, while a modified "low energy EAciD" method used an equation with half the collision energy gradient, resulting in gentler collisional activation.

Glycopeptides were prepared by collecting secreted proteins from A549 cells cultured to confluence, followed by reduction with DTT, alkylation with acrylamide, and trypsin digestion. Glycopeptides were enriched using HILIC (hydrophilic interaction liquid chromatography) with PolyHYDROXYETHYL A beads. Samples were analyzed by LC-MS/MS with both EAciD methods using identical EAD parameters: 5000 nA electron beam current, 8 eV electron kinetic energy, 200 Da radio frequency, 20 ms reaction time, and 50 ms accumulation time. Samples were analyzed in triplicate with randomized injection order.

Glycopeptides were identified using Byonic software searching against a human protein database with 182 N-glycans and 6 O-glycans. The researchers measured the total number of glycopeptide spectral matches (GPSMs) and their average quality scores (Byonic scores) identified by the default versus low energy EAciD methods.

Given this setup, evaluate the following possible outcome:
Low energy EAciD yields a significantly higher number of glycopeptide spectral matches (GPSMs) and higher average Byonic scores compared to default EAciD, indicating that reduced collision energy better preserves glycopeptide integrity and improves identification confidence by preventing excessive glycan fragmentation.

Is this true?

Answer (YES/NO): NO